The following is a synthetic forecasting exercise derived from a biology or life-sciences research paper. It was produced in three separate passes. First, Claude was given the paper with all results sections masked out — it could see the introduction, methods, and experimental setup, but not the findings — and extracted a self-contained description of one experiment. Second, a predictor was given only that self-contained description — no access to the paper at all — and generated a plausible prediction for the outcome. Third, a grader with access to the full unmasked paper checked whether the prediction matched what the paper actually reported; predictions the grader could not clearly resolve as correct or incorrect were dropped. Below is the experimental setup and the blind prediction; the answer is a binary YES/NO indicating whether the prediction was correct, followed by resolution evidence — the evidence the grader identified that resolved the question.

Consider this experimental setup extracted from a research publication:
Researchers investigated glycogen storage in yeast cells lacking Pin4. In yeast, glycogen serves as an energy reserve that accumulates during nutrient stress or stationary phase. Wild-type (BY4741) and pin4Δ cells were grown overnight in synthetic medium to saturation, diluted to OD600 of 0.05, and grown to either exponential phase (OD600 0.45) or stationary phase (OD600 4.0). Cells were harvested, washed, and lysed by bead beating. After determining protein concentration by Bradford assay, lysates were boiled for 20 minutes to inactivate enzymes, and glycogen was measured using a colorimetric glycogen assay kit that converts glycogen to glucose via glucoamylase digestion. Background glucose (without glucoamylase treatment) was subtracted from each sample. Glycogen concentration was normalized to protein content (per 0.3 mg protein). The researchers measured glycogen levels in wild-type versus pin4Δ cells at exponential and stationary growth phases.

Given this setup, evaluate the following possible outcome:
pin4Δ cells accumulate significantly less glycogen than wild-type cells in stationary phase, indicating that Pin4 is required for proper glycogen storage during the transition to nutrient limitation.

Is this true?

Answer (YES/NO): YES